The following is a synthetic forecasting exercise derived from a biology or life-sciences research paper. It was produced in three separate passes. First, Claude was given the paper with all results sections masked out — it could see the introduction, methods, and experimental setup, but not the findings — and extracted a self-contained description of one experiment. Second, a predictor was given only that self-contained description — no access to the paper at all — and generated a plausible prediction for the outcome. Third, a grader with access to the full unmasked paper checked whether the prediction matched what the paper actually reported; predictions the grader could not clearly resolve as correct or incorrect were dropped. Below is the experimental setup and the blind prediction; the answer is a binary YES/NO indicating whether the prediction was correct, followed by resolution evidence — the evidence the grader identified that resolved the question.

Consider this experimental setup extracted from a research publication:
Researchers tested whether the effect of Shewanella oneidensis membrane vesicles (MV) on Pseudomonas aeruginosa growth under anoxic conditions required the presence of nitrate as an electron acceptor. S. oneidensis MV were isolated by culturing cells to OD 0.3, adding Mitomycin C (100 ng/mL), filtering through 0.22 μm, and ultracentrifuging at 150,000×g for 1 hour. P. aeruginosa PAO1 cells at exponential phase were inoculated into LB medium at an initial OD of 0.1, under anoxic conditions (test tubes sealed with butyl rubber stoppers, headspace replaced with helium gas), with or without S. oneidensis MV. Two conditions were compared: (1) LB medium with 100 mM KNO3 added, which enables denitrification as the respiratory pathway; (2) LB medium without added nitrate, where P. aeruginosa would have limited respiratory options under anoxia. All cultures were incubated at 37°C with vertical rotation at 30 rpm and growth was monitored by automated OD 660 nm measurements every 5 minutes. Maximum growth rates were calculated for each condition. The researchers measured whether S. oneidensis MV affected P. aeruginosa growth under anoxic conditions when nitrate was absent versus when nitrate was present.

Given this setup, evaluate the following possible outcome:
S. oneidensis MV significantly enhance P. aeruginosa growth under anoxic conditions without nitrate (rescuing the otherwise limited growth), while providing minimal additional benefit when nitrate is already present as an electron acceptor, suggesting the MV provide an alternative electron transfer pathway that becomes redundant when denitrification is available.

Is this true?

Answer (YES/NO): NO